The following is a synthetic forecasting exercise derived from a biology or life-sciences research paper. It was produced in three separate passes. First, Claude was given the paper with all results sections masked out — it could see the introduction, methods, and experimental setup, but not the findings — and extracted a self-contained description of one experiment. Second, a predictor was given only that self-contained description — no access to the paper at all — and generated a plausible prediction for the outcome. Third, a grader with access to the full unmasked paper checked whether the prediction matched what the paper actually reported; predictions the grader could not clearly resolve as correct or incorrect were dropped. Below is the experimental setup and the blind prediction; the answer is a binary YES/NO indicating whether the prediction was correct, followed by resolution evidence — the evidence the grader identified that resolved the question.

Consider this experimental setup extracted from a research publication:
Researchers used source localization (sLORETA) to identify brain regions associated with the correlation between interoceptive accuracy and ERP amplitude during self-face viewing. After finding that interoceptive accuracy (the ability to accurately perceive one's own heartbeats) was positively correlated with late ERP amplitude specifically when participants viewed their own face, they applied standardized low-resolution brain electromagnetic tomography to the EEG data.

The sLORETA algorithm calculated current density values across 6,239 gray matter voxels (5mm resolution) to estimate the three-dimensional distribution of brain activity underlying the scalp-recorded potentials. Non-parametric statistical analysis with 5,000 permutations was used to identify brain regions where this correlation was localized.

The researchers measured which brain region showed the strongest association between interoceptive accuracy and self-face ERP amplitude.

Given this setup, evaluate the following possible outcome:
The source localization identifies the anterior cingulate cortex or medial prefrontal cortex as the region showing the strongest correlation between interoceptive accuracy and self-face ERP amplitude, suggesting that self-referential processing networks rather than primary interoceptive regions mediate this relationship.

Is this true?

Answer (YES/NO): NO